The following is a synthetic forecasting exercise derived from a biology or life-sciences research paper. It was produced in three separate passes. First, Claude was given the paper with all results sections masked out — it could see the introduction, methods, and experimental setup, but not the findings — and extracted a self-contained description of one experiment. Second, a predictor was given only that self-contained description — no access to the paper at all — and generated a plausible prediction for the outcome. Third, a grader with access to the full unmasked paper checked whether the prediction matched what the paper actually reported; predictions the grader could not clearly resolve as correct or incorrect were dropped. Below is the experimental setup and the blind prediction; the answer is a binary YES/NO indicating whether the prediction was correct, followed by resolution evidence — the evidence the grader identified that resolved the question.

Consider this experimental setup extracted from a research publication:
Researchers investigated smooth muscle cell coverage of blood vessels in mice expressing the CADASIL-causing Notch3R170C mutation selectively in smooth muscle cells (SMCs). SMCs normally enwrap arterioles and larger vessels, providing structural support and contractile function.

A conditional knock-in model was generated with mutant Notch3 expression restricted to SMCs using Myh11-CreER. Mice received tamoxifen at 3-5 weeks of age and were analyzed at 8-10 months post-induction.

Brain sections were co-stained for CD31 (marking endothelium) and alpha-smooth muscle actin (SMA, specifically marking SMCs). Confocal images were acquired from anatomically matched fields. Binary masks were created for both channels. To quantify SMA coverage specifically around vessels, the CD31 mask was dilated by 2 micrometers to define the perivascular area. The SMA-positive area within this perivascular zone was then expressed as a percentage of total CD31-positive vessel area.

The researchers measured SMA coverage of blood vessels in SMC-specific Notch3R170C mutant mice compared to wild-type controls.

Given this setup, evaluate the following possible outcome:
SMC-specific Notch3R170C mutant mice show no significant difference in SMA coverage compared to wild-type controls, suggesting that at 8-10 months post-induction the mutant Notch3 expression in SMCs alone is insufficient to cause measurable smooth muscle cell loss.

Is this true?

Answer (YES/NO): NO